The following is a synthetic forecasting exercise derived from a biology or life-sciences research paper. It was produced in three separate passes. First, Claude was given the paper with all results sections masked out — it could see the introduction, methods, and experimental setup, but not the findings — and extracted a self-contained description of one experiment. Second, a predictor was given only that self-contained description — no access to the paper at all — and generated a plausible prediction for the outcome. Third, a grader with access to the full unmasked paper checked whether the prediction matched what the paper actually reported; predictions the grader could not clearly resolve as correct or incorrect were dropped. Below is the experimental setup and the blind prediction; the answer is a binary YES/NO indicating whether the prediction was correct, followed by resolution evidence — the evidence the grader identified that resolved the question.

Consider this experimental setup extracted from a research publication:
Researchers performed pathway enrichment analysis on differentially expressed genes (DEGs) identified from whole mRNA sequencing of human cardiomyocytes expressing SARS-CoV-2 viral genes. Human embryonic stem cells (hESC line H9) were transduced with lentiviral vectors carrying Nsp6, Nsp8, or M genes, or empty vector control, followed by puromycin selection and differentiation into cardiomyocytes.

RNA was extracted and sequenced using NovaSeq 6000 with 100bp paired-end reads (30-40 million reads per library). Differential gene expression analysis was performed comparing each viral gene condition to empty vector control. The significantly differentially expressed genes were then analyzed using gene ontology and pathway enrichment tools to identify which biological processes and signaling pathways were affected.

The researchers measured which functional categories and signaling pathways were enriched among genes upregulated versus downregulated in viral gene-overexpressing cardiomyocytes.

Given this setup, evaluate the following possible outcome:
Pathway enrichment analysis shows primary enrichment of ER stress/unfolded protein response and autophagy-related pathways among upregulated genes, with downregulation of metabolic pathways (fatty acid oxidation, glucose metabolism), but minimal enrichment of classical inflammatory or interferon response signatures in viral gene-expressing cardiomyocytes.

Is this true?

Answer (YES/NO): NO